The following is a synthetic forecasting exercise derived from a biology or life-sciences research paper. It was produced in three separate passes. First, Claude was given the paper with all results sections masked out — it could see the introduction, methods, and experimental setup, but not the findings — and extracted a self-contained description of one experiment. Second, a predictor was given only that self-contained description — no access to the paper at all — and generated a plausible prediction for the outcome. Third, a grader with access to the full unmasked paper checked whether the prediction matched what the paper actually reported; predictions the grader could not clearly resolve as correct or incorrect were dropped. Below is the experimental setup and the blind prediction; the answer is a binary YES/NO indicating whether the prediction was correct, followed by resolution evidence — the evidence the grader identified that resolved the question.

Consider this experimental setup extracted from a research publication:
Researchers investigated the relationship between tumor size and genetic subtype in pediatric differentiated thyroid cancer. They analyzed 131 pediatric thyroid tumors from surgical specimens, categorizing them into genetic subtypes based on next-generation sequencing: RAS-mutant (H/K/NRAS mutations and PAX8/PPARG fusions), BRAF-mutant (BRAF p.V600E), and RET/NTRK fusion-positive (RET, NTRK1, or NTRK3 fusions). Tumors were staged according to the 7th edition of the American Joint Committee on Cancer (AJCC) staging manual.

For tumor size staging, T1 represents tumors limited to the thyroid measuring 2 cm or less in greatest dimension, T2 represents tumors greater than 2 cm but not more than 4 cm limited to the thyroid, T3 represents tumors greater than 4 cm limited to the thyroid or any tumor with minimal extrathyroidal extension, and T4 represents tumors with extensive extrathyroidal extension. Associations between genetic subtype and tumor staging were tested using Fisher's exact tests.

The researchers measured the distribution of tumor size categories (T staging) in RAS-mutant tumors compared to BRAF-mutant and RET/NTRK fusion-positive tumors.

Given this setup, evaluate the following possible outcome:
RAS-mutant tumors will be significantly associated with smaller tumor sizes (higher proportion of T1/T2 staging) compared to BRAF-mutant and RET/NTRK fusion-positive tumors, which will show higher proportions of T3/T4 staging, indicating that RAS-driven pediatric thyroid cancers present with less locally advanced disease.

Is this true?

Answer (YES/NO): NO